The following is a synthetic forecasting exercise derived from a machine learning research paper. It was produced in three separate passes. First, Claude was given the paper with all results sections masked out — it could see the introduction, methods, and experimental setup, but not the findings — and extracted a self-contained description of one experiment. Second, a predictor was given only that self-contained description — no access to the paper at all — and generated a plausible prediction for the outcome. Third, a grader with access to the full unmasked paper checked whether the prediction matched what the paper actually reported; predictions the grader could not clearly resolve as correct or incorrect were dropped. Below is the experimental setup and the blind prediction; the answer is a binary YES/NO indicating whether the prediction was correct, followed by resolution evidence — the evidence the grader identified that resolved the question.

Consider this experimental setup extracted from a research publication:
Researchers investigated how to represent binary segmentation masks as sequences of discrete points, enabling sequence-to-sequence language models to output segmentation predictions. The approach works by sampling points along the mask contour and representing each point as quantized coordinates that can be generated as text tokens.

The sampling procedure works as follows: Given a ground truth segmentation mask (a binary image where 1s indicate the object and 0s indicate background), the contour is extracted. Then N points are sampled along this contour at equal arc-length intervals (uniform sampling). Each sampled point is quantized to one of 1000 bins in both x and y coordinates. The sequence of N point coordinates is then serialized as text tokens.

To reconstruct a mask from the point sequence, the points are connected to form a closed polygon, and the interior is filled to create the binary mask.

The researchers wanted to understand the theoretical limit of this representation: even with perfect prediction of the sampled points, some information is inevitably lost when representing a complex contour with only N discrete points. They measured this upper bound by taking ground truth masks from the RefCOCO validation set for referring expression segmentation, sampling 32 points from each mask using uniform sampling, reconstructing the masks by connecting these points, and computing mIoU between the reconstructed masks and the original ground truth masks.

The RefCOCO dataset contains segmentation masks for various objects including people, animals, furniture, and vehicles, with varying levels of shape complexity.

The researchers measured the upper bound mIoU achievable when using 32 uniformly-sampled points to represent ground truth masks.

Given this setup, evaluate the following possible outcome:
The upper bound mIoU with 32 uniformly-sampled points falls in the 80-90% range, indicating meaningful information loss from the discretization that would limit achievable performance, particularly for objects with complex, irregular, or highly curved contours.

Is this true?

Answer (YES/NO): NO